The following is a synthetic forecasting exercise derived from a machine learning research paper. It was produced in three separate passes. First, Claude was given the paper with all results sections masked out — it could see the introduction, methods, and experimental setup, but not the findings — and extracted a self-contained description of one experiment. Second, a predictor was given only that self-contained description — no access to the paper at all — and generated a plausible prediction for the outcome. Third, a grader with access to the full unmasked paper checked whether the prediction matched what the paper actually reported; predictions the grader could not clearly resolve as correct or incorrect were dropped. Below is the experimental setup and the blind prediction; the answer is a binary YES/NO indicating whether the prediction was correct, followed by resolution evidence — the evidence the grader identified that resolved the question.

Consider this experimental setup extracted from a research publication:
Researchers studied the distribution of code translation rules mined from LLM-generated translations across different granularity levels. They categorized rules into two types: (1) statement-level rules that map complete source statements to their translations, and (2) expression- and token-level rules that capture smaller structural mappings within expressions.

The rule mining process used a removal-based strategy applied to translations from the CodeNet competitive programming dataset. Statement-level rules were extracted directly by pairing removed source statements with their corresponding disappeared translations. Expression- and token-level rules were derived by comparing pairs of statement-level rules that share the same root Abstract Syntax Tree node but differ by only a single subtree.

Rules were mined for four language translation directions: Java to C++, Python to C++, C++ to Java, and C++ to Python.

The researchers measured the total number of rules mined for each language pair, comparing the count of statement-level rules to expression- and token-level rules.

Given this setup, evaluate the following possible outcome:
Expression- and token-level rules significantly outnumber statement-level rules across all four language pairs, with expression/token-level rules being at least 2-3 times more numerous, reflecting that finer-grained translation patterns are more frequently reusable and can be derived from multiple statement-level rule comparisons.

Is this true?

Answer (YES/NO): NO